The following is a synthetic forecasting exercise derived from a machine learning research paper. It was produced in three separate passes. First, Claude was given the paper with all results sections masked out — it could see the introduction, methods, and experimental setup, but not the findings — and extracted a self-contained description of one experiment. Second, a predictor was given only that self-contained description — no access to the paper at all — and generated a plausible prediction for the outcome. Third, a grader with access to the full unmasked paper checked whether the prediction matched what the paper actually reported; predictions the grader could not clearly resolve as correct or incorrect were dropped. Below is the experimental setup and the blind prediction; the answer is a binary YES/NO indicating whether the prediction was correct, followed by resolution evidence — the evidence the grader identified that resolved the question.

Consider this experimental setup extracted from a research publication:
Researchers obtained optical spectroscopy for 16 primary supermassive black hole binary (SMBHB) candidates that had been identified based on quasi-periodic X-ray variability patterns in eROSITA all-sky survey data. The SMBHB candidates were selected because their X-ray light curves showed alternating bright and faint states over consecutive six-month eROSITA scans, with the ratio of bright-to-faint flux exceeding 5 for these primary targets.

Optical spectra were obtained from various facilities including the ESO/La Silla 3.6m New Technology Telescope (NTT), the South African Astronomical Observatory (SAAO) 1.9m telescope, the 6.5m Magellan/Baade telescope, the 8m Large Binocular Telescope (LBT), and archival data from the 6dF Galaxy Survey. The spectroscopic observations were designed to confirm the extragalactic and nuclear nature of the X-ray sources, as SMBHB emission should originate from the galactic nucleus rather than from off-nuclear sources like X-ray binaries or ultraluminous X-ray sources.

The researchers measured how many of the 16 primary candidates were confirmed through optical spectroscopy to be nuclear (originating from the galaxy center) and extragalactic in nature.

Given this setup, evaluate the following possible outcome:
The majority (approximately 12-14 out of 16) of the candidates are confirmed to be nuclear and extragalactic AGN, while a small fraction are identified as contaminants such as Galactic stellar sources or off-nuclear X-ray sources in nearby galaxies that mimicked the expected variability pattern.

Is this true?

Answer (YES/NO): NO